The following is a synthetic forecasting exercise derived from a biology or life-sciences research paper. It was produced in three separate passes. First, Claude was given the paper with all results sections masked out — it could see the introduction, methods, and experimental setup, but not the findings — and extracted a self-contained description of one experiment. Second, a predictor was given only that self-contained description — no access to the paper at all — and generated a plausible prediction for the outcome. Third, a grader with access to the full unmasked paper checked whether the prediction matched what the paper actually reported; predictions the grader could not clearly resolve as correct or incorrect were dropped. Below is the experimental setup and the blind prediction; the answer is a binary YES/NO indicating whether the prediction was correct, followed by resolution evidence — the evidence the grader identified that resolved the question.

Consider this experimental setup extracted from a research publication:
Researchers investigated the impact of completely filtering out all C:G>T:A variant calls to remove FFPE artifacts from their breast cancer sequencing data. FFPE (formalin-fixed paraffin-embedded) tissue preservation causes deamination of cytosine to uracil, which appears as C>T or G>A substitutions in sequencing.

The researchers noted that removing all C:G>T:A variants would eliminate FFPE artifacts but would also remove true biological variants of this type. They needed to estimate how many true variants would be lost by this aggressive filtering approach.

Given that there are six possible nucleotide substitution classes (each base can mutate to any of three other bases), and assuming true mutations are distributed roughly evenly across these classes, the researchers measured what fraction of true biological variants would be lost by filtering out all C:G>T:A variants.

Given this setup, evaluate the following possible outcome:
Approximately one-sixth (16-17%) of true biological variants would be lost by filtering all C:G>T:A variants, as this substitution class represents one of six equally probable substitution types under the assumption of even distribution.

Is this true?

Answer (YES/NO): YES